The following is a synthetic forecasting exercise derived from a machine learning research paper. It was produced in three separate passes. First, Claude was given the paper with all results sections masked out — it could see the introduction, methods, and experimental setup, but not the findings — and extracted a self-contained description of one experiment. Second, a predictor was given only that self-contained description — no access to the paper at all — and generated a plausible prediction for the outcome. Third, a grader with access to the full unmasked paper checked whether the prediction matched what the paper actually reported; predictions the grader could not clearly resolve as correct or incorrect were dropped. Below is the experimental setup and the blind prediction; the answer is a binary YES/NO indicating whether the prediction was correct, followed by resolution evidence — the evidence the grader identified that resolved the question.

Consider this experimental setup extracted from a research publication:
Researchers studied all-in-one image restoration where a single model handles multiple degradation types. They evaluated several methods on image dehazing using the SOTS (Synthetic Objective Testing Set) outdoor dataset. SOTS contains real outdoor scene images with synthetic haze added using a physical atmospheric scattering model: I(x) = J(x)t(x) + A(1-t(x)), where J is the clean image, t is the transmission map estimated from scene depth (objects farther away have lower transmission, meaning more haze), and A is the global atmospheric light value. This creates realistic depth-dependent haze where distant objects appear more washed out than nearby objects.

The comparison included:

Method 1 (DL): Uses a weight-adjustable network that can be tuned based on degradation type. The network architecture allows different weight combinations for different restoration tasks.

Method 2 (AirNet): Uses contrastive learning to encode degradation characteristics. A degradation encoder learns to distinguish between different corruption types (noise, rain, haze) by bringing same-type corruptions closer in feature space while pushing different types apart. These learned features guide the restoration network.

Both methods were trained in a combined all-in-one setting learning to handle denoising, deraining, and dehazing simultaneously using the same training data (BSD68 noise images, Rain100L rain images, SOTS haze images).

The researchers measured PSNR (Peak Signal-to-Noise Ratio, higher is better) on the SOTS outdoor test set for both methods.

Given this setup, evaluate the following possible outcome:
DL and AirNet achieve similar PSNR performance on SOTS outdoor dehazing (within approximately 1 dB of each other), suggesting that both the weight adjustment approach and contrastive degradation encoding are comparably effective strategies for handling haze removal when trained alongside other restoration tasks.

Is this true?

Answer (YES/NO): NO